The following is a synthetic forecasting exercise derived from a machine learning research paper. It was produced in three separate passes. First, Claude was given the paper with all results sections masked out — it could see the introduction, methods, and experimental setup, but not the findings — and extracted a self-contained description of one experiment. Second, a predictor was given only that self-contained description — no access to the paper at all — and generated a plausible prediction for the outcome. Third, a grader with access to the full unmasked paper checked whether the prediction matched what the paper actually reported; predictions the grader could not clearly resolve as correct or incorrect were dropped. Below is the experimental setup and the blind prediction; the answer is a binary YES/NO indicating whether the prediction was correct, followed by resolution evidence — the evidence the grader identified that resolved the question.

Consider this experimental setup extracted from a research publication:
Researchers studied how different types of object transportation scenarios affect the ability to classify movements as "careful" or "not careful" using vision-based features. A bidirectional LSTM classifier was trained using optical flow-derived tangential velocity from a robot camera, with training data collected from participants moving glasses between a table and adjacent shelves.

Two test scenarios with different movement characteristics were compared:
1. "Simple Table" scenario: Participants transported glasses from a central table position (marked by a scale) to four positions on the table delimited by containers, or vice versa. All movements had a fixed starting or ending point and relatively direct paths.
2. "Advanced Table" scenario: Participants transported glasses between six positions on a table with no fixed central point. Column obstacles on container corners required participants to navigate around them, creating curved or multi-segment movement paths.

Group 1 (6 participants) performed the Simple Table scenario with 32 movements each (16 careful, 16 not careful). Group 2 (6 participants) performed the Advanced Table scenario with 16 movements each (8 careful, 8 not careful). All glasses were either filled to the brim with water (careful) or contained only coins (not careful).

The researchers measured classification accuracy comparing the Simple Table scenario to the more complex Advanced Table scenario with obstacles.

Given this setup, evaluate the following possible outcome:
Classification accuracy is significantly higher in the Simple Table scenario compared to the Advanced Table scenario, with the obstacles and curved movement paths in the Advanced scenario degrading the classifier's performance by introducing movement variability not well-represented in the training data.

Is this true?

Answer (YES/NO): NO